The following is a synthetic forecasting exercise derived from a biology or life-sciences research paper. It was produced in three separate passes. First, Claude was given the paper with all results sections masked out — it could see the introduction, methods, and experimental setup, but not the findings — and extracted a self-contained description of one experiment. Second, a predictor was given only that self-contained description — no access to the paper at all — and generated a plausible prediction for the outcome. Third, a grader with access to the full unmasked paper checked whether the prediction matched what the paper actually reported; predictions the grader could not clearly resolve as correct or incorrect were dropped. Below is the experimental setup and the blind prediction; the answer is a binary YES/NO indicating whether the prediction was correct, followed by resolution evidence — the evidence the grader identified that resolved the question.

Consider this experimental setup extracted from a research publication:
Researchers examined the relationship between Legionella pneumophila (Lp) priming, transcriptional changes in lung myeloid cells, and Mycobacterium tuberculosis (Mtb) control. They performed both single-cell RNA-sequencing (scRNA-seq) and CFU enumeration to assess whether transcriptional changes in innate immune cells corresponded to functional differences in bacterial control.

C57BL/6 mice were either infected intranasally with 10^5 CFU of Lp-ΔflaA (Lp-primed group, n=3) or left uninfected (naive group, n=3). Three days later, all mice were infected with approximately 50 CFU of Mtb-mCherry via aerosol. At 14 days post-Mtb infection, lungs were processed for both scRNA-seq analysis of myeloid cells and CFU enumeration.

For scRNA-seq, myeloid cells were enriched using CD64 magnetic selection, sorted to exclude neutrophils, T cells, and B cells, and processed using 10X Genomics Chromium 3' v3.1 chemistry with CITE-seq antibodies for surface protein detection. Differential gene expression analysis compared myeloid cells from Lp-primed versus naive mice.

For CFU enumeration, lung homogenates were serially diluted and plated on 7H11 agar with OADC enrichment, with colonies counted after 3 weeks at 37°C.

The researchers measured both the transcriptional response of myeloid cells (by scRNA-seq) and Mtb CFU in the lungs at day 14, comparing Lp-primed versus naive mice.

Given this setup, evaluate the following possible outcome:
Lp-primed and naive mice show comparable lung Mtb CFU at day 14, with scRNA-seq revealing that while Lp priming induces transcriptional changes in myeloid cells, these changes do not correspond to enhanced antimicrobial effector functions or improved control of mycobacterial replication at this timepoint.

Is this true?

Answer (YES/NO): YES